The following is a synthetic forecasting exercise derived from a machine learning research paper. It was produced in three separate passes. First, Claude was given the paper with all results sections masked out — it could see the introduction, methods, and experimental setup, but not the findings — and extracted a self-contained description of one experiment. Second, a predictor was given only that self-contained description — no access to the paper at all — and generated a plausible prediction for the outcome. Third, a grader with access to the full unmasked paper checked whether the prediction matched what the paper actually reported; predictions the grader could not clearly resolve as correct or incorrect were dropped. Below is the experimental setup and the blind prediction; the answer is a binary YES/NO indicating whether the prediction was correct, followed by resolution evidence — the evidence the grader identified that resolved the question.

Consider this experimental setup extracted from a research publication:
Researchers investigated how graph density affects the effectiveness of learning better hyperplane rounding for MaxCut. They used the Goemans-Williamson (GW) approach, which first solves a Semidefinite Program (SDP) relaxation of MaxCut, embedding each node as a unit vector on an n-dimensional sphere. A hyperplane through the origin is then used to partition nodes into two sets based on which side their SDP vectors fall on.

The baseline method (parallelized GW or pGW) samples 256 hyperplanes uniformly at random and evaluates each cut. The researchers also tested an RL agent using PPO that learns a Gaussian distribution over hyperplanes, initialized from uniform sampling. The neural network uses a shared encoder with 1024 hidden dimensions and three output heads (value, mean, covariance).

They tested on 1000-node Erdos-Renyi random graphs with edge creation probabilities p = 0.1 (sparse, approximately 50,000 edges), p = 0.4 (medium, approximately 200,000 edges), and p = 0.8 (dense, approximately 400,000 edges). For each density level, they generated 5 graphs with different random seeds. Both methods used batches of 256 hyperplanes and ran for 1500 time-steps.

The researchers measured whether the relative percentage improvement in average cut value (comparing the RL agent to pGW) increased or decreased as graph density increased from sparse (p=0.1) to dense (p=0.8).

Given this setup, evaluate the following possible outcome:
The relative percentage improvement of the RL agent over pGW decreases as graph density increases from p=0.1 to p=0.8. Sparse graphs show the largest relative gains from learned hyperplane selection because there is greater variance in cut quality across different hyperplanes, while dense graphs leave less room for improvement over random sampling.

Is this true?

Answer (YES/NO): YES